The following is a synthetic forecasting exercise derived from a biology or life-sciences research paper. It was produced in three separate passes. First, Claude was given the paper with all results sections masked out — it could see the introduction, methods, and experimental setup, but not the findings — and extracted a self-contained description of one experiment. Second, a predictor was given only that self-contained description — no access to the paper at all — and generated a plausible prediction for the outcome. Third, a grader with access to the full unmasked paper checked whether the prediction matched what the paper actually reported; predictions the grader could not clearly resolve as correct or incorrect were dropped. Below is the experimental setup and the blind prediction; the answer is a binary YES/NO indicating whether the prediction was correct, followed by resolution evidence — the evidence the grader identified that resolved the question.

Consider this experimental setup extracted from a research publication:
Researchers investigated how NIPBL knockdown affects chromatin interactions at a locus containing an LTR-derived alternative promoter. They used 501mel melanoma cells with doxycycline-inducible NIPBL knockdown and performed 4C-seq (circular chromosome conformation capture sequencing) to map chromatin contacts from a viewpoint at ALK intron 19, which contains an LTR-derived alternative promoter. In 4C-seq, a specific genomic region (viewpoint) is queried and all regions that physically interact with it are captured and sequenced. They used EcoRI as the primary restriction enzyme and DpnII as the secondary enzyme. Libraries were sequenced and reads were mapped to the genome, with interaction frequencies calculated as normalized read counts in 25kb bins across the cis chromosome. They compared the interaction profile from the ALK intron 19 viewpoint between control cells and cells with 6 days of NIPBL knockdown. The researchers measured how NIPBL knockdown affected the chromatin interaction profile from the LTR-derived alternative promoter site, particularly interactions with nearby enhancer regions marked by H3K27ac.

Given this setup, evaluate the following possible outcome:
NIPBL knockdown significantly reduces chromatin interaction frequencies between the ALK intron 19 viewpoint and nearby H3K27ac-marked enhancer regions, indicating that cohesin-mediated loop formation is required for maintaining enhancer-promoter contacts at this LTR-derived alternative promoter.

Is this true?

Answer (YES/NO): NO